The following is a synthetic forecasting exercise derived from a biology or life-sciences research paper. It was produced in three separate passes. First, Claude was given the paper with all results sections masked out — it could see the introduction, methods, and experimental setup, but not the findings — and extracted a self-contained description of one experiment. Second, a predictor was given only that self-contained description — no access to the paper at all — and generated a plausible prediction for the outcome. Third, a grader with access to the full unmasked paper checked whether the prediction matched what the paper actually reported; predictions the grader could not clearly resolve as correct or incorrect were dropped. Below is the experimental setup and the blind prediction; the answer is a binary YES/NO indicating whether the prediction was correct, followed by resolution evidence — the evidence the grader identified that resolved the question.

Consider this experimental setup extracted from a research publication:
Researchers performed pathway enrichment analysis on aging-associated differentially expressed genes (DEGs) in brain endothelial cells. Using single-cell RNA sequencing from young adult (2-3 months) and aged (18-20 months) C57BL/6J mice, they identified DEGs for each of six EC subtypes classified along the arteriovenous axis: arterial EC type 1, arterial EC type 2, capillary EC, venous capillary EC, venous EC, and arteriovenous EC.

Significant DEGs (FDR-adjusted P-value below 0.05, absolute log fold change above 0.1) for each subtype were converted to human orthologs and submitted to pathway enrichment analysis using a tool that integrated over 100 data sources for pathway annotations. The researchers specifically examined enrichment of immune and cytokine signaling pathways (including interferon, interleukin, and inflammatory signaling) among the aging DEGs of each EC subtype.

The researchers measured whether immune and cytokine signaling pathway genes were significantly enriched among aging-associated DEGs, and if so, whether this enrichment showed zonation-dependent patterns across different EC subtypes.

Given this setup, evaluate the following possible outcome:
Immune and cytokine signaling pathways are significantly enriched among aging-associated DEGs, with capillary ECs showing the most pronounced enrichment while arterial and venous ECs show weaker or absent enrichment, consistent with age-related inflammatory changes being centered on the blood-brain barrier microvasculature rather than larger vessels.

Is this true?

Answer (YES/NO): NO